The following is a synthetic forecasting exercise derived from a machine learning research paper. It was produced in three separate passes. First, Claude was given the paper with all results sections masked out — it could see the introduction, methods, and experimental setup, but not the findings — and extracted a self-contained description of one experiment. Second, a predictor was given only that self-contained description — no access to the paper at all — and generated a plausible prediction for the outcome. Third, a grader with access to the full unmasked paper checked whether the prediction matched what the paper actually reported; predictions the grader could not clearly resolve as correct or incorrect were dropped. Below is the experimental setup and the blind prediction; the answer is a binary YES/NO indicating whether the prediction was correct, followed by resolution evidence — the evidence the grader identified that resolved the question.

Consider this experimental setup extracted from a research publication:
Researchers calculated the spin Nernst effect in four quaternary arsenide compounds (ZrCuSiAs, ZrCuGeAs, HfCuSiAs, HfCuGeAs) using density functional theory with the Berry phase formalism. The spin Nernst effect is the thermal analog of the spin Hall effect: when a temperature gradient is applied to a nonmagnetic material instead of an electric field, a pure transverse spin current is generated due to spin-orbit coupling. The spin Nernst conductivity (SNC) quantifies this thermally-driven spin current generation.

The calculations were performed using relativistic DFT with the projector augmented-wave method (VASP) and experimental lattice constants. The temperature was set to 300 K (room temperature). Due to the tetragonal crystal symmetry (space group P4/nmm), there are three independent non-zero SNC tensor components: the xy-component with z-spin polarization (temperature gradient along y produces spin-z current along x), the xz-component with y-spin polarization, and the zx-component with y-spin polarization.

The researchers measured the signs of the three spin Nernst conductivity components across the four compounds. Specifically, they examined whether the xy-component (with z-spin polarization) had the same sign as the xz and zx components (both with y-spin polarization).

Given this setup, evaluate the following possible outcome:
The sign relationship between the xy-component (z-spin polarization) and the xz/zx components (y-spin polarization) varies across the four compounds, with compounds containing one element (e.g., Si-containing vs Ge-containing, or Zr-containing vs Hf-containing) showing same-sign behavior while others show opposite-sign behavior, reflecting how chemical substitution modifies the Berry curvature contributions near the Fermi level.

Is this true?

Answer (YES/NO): NO